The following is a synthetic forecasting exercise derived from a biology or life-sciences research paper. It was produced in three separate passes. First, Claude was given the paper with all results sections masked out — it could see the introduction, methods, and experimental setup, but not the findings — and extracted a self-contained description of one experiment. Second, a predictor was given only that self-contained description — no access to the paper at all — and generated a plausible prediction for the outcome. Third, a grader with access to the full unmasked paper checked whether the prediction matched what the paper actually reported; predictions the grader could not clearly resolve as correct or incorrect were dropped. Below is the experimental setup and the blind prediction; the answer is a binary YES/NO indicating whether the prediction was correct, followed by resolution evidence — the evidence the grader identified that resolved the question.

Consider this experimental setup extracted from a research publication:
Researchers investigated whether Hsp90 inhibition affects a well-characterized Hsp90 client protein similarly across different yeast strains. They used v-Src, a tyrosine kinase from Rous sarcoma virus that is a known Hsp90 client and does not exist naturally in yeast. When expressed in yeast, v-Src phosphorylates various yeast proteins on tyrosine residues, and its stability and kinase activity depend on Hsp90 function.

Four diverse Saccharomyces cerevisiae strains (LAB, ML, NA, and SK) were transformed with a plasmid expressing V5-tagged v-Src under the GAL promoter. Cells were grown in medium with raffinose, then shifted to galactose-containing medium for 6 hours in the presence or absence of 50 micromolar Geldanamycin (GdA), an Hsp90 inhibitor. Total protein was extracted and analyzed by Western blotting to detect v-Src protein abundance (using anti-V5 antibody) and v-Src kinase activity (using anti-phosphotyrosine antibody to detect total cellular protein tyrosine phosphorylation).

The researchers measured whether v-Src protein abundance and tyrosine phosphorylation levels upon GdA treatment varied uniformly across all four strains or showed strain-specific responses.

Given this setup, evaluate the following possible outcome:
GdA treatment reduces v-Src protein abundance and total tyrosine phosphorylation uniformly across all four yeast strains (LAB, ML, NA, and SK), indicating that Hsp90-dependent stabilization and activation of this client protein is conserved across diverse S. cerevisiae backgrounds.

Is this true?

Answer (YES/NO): YES